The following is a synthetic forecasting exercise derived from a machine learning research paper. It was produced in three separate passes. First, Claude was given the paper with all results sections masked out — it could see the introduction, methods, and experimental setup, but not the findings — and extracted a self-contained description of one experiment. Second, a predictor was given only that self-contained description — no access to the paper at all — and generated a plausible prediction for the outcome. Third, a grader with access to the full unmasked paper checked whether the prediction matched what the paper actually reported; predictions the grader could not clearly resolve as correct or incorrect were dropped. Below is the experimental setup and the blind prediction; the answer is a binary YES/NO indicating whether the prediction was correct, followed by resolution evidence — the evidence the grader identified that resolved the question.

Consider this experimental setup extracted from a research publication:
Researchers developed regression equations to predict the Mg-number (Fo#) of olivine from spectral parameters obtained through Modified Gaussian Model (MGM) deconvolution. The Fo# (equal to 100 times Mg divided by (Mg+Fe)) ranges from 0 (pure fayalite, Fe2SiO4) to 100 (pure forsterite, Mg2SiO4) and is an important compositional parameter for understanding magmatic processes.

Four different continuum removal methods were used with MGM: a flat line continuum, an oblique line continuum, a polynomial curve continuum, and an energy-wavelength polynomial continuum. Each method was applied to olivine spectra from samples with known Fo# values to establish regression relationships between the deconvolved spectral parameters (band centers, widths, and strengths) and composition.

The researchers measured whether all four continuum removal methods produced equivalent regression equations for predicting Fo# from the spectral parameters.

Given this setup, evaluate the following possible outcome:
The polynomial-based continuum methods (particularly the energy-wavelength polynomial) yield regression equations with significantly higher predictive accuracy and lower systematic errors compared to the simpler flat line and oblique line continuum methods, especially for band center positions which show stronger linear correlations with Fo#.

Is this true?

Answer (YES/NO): NO